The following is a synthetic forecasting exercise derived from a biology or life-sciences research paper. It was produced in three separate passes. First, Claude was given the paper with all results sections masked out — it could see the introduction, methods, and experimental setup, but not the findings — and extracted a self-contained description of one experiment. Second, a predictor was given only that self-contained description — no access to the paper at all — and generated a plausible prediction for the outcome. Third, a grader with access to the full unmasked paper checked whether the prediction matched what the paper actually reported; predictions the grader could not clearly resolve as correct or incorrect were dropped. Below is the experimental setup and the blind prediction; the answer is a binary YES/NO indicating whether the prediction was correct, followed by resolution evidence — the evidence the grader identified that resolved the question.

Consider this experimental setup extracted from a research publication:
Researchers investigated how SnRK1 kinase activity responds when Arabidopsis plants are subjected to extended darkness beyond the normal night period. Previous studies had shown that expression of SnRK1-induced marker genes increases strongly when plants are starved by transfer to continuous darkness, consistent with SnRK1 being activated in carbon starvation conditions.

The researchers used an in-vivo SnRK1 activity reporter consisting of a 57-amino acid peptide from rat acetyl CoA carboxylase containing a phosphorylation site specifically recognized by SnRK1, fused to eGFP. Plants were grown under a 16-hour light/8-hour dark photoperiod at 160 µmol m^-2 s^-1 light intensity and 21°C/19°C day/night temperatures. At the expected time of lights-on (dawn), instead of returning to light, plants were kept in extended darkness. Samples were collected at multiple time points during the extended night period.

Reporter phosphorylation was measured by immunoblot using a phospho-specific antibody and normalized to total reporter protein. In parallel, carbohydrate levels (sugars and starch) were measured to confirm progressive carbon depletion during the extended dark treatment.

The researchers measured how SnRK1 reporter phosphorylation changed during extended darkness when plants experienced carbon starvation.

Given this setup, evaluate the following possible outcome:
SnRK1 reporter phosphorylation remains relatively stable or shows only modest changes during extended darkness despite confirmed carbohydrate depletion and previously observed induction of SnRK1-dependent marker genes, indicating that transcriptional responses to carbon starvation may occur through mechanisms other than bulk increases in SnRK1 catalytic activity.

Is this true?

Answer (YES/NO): NO